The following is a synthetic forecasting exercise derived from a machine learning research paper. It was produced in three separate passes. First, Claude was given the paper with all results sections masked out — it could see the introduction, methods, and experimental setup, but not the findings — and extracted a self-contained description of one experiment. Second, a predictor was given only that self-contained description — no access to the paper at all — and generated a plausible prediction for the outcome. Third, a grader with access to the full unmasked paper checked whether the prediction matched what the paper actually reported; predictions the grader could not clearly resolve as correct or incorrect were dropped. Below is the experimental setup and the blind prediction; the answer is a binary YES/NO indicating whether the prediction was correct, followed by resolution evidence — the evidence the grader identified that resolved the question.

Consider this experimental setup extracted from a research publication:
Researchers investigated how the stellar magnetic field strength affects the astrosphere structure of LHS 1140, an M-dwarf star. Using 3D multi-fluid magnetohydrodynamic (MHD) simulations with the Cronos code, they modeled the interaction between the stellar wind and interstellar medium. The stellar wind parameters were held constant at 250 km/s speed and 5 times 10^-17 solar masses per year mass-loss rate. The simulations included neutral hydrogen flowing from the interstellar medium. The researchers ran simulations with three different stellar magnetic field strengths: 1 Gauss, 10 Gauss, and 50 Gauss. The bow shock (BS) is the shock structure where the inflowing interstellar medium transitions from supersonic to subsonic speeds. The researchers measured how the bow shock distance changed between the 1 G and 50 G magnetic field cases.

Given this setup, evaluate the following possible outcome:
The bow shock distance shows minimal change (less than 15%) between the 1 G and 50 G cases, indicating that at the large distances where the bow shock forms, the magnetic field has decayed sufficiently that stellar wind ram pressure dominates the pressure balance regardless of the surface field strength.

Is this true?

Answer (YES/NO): NO